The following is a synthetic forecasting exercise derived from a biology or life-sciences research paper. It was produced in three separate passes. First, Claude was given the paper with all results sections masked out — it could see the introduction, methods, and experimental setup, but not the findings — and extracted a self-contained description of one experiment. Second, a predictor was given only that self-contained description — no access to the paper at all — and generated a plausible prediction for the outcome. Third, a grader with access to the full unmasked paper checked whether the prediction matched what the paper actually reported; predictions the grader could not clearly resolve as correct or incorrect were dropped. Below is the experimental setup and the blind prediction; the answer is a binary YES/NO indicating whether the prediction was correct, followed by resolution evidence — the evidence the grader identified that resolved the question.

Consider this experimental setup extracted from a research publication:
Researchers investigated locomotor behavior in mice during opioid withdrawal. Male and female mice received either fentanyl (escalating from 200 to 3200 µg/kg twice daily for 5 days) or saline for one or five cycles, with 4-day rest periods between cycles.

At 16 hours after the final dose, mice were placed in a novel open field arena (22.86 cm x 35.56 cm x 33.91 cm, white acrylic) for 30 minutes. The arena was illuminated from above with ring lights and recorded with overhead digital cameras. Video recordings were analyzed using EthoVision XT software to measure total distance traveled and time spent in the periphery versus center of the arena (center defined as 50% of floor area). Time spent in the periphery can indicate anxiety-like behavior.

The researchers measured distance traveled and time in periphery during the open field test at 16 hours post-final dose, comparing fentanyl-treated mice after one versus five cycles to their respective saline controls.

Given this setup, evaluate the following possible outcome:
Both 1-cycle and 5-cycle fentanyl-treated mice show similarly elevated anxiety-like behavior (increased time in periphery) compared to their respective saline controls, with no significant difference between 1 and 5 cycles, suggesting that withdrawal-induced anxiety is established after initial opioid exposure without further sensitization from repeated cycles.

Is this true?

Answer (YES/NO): NO